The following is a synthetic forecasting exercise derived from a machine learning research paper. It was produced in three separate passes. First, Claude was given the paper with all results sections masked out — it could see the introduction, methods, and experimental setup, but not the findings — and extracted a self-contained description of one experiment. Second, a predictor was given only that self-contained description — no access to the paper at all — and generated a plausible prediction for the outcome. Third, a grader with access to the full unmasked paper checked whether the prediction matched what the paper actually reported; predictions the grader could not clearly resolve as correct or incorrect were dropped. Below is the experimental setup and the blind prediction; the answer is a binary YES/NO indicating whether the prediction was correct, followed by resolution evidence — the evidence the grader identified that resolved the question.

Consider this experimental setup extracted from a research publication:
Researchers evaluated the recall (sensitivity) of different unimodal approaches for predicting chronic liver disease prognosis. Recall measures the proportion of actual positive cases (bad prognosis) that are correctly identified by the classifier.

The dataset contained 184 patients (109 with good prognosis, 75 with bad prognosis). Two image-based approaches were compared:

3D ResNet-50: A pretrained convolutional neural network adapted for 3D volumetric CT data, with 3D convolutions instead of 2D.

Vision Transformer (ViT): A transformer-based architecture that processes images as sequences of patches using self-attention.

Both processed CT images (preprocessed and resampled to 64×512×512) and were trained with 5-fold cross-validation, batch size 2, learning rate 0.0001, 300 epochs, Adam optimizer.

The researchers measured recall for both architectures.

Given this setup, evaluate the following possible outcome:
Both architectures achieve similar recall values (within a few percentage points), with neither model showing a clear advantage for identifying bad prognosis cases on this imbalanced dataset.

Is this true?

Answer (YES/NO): NO